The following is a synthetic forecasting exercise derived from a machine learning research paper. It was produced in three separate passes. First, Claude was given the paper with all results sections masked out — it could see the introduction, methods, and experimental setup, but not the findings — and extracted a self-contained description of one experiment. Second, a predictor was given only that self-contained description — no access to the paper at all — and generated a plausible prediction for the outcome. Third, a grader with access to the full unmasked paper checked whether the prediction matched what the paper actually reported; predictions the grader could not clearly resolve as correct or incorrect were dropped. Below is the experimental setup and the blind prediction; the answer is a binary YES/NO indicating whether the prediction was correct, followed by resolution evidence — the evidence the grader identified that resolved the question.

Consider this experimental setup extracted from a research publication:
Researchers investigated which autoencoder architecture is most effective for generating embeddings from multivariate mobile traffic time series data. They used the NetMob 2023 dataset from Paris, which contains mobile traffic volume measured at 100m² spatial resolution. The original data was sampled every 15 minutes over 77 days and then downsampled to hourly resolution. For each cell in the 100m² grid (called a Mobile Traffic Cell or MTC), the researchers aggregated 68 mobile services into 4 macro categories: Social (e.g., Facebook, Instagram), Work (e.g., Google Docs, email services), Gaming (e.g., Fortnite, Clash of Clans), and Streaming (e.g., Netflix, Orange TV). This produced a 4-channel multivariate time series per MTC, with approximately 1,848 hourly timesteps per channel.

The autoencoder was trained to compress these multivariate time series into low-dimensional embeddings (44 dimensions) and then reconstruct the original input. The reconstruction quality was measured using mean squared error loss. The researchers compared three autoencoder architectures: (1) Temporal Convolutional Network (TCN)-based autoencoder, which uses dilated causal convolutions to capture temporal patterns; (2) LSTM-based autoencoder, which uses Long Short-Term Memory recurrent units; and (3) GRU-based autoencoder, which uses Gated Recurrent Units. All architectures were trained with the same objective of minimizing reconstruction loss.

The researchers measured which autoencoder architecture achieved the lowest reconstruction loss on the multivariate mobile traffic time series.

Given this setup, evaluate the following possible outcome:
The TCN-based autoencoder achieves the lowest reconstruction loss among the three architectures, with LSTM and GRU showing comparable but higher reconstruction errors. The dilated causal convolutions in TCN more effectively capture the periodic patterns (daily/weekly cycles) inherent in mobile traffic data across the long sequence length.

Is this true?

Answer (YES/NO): YES